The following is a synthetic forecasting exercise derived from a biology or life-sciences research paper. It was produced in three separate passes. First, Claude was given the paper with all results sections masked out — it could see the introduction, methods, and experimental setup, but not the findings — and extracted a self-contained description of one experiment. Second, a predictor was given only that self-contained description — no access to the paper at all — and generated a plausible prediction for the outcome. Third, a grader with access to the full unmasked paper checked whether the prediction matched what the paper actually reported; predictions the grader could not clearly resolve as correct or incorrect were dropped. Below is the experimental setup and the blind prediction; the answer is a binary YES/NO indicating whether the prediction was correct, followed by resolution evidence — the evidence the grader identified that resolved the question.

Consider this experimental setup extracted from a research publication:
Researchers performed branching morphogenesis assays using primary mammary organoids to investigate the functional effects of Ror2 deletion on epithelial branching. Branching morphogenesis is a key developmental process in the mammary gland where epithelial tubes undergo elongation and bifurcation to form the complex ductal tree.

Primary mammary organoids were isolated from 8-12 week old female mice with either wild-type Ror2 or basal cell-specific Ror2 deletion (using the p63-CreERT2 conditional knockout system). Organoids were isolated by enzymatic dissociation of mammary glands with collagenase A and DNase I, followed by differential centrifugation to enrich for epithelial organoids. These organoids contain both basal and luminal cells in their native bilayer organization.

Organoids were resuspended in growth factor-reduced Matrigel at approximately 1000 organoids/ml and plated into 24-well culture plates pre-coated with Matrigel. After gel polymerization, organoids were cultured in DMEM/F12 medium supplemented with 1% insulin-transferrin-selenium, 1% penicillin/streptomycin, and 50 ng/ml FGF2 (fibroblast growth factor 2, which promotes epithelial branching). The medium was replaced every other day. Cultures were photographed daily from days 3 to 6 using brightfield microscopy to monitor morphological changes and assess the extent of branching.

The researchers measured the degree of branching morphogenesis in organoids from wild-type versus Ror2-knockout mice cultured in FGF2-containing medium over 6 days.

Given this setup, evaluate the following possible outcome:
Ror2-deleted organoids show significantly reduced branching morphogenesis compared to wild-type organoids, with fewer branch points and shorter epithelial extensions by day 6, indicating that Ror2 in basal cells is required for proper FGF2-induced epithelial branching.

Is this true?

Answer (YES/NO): NO